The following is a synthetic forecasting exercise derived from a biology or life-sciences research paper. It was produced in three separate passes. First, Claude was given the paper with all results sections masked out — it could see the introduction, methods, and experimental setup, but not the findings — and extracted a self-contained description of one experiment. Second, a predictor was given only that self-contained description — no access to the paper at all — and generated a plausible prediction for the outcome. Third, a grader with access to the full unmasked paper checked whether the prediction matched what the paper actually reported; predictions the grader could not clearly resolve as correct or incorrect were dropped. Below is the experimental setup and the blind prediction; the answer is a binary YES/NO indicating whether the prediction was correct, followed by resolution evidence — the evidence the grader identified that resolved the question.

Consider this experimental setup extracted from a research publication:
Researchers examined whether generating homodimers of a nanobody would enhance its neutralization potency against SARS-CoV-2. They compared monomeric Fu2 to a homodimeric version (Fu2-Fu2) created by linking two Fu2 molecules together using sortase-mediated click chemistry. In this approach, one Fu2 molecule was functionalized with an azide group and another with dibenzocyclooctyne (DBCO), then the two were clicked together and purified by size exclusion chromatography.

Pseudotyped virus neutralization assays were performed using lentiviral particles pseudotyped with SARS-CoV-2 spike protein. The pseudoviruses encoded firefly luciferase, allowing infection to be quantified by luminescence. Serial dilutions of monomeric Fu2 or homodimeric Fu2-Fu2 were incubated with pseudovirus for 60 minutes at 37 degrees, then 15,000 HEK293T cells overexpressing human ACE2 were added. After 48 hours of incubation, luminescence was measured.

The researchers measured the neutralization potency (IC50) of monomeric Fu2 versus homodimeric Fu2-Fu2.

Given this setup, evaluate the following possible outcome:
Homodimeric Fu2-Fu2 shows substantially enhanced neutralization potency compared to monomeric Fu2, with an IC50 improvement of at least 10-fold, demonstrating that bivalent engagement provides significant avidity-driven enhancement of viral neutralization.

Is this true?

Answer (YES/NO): NO